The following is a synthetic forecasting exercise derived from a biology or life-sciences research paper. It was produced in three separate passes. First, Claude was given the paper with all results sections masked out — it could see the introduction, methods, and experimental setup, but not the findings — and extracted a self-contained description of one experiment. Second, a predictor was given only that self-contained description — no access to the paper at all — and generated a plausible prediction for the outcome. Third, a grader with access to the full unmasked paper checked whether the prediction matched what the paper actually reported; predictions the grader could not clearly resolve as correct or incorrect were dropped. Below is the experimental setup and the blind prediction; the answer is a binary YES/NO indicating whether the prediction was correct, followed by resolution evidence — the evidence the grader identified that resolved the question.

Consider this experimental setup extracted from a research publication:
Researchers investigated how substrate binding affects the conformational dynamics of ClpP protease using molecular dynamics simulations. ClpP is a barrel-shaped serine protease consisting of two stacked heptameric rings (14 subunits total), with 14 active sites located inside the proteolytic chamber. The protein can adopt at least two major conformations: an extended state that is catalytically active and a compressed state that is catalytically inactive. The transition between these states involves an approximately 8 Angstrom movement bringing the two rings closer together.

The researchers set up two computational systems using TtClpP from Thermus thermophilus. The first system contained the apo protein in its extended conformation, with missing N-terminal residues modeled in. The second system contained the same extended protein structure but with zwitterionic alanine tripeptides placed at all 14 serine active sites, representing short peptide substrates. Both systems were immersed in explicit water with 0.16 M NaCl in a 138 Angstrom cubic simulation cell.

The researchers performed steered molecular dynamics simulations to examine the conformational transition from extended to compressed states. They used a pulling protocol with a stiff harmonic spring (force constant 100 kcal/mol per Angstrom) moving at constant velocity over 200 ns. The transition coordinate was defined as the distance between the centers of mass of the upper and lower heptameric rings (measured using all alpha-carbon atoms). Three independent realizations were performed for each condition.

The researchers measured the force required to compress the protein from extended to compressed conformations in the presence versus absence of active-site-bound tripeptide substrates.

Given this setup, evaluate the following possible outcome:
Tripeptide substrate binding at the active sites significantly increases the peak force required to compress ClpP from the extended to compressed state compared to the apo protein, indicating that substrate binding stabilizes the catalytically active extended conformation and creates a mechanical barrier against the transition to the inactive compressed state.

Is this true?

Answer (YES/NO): YES